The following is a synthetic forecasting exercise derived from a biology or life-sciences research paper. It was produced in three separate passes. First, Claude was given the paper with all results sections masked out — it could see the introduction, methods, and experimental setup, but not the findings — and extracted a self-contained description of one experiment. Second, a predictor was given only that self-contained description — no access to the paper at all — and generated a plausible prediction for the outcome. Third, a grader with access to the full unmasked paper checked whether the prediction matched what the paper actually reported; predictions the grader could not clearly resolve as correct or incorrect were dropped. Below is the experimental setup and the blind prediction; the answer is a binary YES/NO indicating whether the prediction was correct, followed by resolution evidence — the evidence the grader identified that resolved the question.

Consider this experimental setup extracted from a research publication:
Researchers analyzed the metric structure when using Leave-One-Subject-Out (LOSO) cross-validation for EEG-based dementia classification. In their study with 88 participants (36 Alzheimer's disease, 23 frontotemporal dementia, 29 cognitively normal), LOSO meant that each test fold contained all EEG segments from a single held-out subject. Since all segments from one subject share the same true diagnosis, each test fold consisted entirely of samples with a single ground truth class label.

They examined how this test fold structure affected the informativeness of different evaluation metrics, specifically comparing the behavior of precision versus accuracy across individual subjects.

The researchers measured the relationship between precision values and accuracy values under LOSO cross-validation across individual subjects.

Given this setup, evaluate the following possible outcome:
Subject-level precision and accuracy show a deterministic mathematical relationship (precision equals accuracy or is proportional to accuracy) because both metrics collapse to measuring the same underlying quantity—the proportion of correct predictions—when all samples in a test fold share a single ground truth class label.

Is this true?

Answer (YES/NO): NO